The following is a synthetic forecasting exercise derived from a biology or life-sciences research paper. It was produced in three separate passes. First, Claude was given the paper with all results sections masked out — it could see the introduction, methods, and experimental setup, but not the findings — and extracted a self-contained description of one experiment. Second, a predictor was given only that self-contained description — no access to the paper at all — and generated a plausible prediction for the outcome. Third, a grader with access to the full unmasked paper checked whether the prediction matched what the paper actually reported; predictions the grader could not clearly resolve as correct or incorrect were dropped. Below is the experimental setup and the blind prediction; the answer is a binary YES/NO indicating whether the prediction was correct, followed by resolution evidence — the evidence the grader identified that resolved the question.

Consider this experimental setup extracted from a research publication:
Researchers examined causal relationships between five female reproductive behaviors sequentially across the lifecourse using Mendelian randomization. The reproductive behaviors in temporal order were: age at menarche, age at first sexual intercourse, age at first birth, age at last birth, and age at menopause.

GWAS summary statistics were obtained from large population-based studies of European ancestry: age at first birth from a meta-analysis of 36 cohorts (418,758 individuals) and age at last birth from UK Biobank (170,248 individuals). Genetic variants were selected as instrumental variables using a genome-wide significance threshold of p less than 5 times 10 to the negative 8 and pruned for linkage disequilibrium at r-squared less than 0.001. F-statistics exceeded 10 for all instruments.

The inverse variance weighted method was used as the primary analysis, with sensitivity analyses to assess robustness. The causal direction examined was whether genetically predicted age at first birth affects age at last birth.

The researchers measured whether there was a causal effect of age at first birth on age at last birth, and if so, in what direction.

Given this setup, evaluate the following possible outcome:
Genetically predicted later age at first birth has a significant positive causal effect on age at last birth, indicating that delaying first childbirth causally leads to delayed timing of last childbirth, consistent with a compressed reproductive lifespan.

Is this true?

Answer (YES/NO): YES